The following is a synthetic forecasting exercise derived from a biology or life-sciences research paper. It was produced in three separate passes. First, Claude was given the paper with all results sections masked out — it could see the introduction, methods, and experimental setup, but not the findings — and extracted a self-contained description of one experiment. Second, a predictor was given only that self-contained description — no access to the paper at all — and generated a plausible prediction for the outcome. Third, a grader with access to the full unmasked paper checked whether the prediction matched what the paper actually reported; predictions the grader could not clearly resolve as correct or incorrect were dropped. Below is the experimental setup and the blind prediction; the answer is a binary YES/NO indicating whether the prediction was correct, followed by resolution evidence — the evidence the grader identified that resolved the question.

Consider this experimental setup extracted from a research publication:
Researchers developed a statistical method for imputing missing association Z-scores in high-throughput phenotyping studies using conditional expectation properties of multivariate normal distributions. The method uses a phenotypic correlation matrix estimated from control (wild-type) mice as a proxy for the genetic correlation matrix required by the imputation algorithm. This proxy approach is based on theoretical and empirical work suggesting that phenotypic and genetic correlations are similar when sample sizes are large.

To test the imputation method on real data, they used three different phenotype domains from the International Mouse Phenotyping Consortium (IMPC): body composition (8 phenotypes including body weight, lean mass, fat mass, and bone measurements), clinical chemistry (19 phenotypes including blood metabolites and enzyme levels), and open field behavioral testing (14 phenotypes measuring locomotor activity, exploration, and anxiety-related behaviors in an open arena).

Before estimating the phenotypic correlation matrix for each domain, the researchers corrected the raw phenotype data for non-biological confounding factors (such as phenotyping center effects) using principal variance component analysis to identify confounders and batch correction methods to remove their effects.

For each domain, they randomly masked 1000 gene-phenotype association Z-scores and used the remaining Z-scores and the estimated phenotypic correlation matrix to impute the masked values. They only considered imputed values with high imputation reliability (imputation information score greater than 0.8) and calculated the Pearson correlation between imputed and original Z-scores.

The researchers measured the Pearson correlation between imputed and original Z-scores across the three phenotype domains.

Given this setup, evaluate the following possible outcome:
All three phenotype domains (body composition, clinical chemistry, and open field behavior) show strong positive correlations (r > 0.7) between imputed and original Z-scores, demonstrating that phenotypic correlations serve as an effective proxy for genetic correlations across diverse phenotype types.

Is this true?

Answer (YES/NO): YES